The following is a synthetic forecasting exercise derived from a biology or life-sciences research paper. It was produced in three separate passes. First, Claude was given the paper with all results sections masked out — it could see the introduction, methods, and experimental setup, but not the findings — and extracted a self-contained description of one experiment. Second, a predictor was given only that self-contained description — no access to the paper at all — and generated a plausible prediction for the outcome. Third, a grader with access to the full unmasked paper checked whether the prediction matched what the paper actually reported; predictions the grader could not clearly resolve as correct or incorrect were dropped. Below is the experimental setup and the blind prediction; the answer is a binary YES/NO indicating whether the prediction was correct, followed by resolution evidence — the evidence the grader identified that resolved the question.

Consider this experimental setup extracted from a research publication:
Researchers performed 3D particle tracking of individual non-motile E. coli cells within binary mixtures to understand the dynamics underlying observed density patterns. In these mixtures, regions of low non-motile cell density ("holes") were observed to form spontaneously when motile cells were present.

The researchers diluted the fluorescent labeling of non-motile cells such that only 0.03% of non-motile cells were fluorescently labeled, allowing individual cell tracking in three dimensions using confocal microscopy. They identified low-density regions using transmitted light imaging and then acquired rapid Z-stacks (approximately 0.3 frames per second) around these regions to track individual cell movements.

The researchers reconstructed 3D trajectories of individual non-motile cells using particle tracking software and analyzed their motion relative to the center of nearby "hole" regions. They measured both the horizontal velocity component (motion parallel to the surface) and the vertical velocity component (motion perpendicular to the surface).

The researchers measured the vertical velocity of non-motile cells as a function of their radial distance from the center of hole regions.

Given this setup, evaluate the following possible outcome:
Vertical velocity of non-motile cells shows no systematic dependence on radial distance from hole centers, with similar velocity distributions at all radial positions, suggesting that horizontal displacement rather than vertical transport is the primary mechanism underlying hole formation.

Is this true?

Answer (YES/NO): NO